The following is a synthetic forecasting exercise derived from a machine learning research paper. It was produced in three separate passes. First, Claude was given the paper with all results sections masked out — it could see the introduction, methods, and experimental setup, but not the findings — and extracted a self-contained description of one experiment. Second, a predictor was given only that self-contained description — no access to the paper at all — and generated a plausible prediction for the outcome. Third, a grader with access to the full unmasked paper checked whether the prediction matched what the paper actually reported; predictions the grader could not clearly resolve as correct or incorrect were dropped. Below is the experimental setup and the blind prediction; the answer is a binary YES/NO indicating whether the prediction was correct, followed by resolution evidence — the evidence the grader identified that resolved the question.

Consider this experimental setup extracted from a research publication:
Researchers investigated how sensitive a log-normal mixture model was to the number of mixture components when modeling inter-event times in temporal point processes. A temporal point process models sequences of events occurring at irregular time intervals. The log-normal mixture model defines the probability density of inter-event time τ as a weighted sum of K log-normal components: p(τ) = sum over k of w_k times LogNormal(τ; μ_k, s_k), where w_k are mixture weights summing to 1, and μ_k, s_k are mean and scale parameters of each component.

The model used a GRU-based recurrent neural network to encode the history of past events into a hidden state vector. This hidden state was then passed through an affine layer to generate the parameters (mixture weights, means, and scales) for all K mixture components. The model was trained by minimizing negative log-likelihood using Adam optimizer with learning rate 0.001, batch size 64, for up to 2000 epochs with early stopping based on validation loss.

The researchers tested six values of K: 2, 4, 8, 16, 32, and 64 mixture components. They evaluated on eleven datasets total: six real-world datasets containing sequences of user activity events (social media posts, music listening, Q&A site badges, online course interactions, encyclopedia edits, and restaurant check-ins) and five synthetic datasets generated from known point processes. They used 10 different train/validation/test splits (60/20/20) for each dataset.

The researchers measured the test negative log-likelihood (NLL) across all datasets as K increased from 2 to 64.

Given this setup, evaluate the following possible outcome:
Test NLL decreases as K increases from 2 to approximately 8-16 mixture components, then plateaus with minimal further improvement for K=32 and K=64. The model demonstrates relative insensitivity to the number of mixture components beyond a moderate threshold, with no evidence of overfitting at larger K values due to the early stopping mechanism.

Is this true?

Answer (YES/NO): YES